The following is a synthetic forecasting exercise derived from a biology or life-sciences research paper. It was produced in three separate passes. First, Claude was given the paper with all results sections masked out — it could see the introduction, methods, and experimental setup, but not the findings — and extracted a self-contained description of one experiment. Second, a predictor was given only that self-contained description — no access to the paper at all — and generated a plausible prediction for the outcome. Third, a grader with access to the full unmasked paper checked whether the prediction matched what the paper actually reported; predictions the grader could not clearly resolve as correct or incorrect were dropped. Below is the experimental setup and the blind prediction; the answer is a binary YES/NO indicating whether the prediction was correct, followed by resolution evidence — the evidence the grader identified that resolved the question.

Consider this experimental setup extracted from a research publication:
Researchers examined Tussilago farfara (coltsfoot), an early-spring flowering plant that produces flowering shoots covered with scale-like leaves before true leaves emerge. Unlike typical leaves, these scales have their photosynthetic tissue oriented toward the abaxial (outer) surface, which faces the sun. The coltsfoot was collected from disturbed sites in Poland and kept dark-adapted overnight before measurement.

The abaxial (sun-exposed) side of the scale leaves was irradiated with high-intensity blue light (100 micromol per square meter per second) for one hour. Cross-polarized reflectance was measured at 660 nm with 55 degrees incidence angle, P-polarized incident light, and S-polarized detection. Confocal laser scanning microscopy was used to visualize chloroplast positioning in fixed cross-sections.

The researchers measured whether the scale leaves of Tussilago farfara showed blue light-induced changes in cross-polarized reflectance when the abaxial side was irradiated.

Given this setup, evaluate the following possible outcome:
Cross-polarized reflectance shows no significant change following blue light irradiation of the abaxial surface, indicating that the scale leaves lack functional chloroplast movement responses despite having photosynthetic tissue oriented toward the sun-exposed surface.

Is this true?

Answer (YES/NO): NO